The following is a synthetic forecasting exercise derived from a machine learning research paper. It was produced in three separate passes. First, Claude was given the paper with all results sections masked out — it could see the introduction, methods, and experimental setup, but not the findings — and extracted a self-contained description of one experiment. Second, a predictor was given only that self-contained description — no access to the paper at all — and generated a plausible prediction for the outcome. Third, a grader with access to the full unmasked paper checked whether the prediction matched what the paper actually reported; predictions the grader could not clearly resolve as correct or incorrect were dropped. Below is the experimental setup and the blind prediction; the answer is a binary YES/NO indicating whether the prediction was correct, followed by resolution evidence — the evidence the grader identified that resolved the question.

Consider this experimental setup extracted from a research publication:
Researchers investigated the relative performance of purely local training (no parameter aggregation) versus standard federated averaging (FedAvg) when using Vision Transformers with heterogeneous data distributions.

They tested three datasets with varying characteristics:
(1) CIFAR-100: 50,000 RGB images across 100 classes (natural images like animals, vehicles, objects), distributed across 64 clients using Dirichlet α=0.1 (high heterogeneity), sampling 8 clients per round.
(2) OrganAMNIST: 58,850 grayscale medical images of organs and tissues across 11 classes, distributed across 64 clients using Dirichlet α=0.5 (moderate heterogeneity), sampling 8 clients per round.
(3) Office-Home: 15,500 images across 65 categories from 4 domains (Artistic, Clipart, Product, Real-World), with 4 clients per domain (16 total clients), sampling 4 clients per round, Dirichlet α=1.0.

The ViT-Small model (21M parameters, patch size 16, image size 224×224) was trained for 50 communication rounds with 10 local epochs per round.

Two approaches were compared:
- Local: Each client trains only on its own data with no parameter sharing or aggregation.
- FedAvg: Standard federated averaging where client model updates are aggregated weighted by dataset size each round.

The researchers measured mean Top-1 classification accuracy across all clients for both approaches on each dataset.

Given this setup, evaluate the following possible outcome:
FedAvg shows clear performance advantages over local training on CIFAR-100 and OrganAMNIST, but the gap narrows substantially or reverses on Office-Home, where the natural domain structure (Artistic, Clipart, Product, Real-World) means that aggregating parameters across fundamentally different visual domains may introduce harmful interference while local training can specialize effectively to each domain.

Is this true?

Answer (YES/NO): NO